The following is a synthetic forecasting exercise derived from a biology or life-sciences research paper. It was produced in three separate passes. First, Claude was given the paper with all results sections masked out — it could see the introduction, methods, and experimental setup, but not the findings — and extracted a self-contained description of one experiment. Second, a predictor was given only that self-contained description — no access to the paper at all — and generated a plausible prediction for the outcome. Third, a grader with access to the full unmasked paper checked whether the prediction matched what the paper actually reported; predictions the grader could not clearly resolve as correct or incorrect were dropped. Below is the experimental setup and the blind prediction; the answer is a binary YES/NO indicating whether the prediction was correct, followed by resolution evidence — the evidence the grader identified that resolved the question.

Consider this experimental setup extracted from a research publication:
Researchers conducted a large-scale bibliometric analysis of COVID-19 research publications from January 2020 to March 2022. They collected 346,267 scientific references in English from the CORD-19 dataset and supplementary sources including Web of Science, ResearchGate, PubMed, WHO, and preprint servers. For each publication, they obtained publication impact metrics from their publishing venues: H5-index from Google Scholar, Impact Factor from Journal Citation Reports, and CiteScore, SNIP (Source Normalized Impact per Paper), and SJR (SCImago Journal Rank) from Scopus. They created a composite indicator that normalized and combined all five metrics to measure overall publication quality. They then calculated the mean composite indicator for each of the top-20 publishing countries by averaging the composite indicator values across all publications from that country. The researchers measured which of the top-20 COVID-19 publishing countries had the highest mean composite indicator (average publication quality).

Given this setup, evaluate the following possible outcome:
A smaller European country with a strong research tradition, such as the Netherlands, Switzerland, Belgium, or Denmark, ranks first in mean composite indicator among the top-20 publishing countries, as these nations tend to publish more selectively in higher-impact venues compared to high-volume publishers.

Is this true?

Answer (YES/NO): YES